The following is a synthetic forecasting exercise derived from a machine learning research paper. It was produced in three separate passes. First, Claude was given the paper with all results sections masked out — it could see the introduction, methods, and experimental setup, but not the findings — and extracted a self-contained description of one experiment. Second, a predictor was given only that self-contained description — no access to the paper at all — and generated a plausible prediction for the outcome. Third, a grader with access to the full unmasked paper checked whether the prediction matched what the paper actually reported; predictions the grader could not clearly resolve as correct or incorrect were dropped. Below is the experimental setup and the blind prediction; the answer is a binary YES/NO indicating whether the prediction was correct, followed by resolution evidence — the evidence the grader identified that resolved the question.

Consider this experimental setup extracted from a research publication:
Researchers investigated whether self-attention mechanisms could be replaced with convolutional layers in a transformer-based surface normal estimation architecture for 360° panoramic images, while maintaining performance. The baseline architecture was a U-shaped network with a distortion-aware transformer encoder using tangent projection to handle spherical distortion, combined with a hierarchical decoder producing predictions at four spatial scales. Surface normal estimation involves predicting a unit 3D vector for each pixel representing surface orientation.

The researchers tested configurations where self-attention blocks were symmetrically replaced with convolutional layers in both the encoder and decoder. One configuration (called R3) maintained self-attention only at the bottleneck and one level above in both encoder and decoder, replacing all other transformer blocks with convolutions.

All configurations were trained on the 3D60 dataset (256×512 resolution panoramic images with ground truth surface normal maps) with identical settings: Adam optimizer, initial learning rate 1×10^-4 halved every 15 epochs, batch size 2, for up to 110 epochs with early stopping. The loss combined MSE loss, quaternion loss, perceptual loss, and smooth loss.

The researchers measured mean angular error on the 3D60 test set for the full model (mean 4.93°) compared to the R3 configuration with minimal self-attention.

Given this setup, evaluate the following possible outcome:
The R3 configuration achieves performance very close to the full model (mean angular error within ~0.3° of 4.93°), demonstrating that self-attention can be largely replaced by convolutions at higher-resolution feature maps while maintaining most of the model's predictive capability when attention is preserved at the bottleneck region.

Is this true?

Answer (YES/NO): NO